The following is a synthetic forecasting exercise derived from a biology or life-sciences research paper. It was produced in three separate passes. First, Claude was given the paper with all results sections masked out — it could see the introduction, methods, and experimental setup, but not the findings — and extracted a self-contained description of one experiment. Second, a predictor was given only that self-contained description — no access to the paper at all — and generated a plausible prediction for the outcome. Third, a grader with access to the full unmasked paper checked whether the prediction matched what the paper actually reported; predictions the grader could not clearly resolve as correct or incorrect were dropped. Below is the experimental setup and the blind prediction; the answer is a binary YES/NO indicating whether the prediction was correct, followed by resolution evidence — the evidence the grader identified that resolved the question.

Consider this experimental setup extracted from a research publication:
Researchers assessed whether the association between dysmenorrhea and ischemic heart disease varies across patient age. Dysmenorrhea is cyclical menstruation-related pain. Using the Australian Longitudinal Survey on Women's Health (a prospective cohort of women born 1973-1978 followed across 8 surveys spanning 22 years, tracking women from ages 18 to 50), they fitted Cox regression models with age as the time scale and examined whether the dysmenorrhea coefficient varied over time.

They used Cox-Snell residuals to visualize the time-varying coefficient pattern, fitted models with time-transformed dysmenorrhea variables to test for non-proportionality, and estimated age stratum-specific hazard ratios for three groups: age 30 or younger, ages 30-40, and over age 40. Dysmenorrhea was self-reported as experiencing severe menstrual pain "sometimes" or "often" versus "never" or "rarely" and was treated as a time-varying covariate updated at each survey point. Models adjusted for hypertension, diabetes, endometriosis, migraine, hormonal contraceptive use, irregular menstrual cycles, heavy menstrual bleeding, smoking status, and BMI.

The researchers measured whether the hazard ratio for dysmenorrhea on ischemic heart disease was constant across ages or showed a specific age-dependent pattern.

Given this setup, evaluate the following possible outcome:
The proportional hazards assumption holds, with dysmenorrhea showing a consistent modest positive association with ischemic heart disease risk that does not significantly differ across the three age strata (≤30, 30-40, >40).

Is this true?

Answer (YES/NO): NO